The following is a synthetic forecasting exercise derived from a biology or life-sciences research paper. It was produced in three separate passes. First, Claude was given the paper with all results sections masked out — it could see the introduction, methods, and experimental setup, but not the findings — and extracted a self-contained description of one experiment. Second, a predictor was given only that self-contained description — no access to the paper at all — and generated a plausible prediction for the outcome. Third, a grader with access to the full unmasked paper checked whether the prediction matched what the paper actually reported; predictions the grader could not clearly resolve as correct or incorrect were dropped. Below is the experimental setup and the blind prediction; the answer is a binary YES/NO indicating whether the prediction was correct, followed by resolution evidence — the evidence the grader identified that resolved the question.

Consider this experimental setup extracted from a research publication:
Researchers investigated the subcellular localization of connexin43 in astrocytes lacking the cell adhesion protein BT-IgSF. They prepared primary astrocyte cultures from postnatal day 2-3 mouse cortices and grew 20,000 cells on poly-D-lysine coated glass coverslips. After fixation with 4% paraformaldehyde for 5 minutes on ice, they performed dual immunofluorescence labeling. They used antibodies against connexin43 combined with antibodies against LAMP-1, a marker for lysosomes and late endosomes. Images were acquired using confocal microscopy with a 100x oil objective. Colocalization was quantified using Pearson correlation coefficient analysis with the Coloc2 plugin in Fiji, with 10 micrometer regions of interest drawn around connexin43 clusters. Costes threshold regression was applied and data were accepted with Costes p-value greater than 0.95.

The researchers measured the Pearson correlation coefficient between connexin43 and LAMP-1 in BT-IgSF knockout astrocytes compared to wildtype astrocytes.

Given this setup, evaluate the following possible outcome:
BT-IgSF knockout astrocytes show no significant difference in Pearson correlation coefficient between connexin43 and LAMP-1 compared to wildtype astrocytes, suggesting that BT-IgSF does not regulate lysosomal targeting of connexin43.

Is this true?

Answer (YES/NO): YES